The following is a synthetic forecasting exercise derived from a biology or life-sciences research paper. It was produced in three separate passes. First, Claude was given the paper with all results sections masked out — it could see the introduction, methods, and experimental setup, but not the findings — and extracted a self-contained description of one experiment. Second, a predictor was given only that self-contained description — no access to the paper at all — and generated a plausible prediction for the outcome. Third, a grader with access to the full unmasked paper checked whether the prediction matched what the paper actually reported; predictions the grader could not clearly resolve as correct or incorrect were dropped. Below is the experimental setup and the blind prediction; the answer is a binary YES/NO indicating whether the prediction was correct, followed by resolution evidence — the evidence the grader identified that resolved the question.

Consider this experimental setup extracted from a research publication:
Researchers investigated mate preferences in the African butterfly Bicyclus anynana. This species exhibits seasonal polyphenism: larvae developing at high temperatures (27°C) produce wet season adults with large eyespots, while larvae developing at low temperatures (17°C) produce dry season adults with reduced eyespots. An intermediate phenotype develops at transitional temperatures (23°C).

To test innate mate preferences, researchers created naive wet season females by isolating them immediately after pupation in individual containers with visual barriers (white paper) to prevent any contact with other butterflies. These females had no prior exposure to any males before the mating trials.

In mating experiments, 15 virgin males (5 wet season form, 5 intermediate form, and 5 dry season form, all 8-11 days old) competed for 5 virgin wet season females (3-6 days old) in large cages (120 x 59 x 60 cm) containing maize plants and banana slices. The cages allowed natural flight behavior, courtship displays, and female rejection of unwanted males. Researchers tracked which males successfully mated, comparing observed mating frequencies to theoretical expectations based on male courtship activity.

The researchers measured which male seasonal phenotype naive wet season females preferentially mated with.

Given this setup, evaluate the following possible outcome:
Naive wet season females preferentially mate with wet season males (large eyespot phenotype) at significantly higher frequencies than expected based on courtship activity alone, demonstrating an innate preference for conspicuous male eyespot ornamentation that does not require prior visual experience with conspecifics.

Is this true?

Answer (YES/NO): NO